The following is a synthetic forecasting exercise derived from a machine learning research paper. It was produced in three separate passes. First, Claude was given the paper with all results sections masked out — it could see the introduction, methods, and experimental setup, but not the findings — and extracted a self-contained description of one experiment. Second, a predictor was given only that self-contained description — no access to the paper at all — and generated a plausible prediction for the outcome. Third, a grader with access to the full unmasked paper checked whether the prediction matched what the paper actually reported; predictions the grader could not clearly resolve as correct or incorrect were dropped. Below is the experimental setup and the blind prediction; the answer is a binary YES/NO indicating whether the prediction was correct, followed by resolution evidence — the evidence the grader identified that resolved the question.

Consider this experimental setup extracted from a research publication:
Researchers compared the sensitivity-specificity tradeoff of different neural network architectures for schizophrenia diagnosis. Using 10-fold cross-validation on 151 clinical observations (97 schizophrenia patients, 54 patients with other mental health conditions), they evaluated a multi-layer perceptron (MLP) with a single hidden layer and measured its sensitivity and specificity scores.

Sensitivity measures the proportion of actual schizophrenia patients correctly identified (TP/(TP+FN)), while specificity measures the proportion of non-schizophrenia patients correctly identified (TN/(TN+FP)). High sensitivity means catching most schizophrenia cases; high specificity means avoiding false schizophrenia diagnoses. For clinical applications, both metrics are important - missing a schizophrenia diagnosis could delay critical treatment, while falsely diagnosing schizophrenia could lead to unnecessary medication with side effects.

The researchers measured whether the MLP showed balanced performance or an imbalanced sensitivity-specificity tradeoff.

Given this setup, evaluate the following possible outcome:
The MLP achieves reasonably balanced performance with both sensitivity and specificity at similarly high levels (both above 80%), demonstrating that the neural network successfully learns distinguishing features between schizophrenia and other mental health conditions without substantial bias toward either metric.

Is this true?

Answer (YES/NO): NO